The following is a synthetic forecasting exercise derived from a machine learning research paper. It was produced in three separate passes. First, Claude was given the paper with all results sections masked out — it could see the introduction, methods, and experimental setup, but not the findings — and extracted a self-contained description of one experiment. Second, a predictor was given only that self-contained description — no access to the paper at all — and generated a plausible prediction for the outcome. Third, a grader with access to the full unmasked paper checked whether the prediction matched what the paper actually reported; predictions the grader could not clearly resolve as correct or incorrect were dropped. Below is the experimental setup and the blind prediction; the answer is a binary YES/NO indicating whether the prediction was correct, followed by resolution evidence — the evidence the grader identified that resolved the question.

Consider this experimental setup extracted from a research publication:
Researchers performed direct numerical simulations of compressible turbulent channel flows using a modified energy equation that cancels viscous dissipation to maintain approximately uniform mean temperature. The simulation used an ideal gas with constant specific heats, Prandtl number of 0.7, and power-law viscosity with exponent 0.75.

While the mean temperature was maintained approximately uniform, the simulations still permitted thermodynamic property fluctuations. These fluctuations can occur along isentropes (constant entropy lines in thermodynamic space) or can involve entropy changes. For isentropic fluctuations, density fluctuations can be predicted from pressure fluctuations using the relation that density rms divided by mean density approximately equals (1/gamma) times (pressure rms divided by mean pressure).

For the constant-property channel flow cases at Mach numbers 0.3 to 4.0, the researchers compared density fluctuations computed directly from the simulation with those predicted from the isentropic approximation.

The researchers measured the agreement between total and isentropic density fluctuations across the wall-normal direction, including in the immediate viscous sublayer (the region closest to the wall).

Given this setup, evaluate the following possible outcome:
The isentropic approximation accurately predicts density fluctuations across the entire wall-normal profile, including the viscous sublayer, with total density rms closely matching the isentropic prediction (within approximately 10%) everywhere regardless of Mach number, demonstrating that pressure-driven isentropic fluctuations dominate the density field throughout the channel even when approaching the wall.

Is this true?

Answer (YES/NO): NO